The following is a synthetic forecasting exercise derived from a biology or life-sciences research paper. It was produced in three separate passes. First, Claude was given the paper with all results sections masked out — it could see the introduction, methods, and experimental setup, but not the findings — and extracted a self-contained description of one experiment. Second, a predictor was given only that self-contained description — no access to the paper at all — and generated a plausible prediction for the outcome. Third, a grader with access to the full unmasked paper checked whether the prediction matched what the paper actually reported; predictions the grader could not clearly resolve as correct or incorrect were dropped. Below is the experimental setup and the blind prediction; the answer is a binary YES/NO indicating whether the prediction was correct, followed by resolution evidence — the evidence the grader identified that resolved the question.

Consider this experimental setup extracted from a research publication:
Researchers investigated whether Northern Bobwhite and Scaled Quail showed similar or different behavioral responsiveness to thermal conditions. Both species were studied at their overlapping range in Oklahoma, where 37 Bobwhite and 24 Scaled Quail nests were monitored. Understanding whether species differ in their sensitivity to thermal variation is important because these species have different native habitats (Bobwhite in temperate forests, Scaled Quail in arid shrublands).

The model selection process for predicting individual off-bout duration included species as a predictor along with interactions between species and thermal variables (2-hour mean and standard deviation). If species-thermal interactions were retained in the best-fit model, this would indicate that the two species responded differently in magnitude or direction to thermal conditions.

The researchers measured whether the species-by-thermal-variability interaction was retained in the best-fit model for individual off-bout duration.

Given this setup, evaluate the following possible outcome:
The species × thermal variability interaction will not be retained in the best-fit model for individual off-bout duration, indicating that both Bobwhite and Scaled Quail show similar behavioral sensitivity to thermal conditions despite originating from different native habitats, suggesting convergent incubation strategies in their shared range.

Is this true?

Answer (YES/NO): NO